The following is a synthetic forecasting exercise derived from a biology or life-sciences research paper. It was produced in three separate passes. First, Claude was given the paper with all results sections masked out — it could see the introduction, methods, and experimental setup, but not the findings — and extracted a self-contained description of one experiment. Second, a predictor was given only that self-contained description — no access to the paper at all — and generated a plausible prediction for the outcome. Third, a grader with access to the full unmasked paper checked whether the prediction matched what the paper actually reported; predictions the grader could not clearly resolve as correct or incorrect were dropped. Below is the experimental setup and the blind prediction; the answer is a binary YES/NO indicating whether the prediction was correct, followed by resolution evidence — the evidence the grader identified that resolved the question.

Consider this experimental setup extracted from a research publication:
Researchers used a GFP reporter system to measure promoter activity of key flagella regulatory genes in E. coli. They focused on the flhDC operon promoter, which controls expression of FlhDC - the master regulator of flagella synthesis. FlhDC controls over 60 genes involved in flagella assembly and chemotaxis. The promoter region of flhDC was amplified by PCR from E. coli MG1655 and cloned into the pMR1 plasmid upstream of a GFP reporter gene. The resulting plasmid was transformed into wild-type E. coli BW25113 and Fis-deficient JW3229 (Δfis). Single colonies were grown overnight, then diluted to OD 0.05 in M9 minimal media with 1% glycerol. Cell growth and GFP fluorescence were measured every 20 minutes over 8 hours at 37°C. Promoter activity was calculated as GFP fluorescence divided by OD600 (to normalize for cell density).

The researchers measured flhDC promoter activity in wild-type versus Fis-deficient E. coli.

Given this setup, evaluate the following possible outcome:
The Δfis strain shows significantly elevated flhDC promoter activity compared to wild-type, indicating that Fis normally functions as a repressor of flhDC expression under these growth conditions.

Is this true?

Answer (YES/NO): NO